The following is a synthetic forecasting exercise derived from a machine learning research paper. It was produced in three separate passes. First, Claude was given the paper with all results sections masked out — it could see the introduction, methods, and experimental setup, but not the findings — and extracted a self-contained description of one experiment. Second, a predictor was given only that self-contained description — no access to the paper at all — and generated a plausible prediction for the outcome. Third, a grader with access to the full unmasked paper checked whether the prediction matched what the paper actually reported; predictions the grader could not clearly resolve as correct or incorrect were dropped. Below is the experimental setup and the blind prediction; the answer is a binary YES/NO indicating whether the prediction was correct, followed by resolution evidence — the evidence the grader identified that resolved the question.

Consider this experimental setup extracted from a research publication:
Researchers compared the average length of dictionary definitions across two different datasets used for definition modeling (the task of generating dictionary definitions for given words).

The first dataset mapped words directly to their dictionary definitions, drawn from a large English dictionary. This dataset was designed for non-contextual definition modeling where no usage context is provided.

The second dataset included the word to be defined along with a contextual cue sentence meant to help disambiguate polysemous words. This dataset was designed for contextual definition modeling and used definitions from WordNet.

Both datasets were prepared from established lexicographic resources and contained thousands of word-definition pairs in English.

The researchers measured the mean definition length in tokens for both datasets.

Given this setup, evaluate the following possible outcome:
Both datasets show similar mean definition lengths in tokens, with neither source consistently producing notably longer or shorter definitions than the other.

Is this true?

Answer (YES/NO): NO